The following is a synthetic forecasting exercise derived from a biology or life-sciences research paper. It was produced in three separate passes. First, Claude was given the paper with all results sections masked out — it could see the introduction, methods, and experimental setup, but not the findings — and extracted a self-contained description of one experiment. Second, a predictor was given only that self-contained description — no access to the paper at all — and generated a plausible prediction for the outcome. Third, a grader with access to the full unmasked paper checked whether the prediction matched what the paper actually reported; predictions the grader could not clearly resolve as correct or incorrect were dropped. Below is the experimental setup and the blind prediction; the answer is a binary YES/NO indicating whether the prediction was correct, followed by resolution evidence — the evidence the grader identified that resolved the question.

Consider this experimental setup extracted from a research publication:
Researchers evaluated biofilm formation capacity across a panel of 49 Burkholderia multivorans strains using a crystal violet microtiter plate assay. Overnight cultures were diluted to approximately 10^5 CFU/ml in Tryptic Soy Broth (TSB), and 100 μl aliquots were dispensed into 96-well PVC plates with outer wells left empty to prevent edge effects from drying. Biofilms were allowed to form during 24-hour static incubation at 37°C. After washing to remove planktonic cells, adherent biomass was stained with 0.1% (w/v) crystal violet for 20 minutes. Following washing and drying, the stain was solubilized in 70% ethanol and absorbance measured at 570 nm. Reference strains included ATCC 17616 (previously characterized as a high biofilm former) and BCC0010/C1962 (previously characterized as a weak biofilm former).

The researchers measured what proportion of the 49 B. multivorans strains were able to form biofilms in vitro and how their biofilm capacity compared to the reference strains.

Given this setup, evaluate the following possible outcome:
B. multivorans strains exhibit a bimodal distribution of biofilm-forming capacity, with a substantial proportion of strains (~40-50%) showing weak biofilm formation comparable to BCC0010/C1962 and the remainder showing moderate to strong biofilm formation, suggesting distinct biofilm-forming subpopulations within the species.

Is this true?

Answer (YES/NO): NO